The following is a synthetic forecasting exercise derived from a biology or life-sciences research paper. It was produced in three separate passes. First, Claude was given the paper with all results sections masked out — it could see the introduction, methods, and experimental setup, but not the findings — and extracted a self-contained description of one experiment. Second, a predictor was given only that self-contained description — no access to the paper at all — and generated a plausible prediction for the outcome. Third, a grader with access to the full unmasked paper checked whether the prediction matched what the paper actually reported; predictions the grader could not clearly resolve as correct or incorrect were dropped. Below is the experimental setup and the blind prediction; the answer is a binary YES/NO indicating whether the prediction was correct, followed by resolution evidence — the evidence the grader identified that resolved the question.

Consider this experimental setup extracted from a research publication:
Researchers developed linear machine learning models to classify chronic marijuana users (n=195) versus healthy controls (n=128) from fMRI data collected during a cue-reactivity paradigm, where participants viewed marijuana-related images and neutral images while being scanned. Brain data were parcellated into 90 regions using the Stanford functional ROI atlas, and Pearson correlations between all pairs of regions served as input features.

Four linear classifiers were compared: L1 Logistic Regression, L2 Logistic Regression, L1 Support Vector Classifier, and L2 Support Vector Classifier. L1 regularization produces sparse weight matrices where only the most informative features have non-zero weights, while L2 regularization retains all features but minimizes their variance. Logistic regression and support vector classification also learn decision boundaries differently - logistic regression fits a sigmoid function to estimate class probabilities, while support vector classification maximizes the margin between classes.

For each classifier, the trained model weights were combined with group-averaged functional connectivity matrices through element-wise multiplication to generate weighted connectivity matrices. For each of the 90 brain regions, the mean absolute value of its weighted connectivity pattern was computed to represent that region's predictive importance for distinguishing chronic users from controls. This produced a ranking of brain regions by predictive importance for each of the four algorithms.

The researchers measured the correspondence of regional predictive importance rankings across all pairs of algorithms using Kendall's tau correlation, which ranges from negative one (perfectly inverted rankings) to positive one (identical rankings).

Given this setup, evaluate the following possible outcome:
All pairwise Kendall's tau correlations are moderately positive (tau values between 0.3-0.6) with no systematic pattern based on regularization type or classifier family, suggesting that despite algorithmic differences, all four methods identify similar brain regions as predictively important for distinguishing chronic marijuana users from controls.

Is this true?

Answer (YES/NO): NO